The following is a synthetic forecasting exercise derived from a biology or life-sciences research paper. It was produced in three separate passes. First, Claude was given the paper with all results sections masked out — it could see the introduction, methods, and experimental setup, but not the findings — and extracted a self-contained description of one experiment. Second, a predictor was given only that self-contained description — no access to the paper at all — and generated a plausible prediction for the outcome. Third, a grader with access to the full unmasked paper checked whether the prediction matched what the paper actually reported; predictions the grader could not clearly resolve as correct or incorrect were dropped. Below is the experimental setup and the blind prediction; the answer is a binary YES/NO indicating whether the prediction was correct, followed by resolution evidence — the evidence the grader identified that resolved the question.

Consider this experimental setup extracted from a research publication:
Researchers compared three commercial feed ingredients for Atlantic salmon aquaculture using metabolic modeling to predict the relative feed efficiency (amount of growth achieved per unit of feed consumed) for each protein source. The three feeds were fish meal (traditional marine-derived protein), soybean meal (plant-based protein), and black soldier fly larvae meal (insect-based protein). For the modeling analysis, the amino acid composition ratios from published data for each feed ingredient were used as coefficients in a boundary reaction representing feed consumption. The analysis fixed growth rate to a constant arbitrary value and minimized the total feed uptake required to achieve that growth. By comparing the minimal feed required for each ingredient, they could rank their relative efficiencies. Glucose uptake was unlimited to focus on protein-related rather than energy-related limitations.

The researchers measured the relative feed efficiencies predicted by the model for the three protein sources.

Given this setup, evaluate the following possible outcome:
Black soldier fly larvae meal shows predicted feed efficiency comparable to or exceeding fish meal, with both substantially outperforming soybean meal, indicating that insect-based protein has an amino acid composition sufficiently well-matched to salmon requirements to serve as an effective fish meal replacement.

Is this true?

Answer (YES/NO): NO